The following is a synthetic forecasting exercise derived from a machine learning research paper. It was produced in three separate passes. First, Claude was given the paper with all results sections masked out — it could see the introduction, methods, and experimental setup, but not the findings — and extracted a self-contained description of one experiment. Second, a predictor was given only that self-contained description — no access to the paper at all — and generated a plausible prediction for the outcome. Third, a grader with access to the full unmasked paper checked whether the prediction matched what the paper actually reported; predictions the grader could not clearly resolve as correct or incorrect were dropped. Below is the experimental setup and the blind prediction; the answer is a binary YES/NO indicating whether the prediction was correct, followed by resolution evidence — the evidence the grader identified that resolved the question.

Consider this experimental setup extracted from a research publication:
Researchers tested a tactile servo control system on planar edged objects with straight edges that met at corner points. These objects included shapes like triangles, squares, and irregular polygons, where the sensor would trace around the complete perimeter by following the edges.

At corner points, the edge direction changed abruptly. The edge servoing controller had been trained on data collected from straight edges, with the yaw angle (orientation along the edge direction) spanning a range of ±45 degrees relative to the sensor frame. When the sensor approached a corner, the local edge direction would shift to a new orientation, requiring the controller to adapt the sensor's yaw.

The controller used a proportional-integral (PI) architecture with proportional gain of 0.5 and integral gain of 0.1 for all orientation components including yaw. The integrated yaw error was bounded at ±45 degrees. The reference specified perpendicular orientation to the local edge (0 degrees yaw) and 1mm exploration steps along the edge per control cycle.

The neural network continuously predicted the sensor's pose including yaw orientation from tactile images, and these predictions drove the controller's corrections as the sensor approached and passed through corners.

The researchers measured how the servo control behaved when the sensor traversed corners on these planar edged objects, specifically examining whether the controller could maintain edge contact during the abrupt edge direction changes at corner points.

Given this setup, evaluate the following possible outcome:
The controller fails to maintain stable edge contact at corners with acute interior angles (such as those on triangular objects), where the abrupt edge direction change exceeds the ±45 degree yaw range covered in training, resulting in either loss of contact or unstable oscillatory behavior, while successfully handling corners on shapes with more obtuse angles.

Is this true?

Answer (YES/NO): NO